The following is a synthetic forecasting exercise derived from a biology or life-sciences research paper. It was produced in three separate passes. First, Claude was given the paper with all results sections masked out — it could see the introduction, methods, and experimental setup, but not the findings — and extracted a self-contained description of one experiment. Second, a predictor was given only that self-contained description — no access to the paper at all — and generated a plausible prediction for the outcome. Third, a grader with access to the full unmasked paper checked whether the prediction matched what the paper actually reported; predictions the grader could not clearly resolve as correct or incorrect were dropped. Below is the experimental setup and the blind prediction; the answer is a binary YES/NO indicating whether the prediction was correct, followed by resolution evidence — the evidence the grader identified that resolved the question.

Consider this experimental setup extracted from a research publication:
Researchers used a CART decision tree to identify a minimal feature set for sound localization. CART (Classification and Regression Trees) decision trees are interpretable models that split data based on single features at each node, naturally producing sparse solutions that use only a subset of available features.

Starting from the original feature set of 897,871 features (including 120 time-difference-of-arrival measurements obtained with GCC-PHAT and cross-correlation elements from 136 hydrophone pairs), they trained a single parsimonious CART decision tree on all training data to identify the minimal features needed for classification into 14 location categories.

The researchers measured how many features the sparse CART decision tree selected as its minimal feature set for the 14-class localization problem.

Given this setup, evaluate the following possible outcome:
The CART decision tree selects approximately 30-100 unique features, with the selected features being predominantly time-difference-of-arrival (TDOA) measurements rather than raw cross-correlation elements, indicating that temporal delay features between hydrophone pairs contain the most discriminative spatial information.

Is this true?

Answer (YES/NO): NO